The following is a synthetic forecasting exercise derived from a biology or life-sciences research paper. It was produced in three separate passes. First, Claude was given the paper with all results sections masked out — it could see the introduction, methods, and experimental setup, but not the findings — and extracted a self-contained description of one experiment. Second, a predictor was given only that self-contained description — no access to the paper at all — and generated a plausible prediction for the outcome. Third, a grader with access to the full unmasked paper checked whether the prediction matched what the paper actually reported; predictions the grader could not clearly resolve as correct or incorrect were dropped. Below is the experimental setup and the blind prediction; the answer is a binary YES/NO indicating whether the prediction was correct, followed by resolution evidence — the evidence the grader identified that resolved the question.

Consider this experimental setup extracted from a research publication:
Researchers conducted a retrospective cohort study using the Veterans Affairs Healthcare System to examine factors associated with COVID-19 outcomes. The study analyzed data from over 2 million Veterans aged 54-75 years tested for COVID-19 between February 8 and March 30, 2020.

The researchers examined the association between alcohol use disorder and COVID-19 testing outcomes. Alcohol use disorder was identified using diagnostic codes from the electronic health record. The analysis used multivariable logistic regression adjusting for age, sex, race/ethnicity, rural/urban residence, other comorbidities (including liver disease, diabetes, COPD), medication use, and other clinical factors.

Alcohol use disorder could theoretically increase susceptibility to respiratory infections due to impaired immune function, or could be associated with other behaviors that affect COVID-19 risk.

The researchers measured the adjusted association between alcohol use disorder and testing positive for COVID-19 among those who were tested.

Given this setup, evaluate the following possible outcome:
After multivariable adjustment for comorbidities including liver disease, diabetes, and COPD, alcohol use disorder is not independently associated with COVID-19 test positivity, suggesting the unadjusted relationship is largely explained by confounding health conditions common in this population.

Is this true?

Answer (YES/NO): NO